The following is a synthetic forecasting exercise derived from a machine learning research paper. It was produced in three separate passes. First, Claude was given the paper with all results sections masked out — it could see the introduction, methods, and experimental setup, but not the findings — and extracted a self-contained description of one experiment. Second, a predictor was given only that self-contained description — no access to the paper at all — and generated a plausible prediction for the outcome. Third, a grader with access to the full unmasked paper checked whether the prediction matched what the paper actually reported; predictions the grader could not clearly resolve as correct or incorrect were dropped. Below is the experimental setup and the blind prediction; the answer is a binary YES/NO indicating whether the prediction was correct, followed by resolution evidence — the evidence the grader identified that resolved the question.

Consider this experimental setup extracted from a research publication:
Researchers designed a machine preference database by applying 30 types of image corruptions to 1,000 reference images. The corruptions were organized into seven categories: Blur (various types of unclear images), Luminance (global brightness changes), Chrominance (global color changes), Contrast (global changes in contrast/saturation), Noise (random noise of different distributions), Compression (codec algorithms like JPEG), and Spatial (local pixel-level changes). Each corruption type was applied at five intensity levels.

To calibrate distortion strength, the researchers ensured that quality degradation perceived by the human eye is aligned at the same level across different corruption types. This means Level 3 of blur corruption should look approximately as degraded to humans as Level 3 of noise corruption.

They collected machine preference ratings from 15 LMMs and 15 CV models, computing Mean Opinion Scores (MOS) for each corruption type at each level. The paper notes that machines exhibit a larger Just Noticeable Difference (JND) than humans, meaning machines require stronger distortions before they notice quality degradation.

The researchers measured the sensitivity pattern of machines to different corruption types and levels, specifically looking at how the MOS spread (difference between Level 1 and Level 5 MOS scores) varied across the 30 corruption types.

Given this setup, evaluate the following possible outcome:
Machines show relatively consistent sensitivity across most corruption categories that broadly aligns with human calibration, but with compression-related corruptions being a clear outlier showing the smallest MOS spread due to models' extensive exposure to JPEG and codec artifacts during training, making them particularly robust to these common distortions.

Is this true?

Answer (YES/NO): NO